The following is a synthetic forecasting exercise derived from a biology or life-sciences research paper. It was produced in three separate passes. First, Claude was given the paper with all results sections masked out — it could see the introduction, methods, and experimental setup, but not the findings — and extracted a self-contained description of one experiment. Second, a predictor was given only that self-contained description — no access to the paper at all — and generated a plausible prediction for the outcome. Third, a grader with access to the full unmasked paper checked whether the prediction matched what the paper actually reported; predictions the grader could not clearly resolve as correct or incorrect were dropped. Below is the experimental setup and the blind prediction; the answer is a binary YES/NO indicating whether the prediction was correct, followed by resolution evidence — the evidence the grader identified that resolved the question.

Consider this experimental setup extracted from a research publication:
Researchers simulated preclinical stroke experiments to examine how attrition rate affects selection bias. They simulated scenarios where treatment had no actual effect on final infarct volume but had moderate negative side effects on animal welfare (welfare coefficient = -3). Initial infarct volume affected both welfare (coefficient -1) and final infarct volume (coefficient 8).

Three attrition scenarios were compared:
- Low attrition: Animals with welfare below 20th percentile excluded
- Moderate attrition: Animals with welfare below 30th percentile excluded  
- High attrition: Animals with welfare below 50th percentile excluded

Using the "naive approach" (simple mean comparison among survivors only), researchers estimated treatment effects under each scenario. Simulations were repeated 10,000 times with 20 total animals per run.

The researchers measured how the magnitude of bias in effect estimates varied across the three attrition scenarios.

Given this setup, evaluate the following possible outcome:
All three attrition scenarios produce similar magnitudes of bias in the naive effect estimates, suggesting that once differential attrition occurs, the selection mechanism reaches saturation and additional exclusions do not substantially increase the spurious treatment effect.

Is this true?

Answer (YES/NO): NO